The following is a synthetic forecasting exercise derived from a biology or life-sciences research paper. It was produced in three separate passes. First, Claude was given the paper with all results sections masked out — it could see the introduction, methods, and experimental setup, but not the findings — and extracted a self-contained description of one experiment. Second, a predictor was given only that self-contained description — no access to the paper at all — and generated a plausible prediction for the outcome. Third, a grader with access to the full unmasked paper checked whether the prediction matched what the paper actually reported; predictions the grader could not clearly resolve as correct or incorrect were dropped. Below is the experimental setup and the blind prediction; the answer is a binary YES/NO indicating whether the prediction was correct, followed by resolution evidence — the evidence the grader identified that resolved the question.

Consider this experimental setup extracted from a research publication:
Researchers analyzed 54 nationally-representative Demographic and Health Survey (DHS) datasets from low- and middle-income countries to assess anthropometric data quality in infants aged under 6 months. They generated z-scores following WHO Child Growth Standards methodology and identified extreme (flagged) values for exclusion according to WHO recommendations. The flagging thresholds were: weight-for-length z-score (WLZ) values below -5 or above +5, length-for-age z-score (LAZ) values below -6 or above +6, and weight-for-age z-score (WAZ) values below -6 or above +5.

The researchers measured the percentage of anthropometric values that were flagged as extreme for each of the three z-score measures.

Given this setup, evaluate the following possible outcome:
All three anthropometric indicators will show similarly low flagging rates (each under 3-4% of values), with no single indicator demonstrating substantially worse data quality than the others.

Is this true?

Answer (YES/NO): NO